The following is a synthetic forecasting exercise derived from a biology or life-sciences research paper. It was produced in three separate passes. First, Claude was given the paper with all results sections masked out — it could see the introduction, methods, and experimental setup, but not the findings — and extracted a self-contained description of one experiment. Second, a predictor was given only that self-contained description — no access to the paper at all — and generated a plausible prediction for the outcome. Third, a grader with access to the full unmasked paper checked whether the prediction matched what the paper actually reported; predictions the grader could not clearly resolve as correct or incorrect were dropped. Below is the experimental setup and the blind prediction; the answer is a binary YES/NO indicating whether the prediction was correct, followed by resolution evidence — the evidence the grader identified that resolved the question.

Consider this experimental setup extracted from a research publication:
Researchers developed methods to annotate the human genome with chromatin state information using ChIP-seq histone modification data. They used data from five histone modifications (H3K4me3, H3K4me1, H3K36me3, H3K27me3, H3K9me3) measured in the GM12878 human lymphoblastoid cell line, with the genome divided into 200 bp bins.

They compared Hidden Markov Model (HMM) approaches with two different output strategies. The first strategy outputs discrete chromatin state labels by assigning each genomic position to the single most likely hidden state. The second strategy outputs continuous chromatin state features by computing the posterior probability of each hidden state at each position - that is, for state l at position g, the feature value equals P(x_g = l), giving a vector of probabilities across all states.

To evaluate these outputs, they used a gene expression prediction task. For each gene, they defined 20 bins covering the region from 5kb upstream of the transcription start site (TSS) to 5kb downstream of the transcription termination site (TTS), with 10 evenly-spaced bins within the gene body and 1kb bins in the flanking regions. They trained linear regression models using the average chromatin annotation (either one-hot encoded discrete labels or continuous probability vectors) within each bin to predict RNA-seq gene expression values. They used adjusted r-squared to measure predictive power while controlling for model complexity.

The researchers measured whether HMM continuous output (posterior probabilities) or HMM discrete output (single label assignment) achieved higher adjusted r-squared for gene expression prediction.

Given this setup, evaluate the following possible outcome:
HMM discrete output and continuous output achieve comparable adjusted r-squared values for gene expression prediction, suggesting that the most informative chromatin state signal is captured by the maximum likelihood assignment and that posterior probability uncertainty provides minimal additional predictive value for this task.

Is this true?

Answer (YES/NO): NO